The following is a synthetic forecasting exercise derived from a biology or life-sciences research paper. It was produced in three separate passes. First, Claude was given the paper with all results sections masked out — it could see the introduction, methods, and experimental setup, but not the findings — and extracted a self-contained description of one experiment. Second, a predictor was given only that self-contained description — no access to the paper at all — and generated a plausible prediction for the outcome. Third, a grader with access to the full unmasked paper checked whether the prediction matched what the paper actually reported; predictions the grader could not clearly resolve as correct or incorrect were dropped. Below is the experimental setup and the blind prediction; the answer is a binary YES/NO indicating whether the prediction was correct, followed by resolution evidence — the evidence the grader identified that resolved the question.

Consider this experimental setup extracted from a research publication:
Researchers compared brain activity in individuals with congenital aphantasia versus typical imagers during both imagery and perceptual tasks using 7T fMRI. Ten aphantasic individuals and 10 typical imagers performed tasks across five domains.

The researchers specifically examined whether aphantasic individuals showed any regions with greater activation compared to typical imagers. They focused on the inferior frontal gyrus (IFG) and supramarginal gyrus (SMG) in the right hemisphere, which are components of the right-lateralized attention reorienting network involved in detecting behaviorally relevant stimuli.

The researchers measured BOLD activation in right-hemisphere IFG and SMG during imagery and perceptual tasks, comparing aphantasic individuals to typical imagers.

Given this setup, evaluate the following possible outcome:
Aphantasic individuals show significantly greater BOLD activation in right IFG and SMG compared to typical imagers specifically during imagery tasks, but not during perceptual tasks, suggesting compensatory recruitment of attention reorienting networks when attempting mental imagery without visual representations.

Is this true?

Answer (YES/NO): NO